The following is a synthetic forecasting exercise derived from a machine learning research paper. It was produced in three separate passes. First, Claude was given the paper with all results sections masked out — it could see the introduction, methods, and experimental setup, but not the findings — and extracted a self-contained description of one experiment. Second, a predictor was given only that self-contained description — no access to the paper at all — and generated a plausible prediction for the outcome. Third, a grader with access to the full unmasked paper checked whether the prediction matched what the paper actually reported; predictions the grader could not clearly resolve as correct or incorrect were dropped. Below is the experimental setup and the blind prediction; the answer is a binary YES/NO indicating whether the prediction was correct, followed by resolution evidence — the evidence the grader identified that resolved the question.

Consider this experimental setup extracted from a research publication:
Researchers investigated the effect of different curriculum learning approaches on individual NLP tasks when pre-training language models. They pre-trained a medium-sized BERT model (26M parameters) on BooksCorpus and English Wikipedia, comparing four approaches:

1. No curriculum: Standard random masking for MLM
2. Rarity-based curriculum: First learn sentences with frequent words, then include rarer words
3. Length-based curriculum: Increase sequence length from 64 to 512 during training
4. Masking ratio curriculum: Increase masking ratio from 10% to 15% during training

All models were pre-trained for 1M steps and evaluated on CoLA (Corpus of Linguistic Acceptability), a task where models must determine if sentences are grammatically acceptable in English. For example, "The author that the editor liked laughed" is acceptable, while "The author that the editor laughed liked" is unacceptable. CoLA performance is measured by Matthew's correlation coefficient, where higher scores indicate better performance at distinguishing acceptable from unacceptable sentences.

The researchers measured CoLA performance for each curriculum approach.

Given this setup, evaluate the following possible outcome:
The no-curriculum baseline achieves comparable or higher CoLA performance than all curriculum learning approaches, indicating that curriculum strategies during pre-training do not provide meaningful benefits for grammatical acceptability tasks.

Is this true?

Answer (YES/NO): NO